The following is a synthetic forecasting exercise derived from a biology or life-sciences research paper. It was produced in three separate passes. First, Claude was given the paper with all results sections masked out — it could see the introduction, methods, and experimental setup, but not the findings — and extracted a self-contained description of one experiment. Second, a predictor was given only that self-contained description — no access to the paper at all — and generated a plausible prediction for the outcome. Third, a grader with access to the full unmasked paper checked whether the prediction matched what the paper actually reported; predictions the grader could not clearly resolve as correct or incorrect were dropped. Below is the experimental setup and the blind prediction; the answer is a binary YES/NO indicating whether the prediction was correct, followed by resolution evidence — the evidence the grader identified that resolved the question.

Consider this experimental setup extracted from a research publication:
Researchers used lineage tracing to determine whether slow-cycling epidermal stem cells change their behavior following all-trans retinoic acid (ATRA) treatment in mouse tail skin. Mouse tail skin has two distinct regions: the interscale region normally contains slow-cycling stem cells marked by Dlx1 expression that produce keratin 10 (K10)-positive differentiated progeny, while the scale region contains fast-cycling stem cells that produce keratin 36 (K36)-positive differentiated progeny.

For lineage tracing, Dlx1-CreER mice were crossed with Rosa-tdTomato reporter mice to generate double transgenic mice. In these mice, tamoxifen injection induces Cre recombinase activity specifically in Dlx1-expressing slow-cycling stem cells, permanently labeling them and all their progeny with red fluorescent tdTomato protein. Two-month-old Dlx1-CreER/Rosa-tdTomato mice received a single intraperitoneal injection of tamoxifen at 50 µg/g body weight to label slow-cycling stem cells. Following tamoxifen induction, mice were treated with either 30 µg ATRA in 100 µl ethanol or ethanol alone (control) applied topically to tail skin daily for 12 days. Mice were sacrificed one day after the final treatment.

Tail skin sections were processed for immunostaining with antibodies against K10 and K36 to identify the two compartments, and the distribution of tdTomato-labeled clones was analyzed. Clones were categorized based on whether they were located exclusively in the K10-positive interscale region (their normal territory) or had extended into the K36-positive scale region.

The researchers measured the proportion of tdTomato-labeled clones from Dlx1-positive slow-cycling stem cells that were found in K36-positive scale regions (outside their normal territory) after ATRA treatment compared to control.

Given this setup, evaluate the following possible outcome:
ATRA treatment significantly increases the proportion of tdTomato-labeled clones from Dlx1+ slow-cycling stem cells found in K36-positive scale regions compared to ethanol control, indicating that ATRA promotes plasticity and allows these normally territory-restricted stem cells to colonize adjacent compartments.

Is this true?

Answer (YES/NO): NO